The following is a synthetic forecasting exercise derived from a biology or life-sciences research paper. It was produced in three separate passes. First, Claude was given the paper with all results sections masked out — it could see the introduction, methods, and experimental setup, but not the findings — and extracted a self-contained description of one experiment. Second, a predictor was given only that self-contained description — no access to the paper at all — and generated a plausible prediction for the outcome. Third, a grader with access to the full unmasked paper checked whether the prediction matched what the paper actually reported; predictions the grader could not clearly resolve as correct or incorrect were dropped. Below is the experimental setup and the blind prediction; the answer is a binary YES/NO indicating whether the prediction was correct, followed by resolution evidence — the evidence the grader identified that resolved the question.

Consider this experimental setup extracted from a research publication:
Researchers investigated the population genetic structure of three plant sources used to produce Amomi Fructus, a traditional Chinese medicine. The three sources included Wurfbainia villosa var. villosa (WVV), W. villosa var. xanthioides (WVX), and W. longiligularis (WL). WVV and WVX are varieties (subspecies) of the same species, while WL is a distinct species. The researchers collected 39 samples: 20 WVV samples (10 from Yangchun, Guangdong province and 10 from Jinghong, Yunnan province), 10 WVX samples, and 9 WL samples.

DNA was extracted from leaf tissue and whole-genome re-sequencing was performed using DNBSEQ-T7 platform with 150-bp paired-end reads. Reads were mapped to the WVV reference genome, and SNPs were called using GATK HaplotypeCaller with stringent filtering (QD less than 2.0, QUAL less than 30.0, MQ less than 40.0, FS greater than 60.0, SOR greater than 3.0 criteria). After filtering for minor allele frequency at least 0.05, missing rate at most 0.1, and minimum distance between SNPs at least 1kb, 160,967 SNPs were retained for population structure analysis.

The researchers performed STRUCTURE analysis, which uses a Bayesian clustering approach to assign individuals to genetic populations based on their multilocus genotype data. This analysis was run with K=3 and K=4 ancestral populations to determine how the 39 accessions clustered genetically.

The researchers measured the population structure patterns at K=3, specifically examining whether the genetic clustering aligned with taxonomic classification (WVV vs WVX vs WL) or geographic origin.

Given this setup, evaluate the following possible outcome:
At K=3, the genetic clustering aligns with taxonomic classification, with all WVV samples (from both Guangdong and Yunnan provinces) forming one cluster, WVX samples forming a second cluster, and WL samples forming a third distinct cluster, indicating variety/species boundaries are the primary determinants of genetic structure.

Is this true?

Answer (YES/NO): NO